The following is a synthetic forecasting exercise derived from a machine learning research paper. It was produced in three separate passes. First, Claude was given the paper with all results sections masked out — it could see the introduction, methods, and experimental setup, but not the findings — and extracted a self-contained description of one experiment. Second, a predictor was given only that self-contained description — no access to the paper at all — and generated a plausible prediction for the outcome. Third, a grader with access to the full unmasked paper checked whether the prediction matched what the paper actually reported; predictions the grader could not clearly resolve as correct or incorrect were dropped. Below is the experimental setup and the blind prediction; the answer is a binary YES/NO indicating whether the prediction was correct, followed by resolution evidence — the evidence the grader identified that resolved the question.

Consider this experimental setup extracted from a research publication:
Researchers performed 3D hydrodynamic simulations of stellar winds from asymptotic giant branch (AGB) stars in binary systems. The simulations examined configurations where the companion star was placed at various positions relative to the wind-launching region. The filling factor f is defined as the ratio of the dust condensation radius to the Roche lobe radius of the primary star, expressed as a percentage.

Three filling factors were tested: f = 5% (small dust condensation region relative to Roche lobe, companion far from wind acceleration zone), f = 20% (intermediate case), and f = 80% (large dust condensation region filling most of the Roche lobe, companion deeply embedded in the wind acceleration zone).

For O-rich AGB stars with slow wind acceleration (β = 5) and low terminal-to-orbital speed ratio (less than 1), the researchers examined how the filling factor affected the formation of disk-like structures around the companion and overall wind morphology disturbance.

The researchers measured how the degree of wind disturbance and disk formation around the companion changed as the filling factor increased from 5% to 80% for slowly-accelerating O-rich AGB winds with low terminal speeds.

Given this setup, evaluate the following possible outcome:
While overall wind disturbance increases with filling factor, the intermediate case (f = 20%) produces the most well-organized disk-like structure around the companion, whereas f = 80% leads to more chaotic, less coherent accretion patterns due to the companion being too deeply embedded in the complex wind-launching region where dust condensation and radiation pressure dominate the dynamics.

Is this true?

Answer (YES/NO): NO